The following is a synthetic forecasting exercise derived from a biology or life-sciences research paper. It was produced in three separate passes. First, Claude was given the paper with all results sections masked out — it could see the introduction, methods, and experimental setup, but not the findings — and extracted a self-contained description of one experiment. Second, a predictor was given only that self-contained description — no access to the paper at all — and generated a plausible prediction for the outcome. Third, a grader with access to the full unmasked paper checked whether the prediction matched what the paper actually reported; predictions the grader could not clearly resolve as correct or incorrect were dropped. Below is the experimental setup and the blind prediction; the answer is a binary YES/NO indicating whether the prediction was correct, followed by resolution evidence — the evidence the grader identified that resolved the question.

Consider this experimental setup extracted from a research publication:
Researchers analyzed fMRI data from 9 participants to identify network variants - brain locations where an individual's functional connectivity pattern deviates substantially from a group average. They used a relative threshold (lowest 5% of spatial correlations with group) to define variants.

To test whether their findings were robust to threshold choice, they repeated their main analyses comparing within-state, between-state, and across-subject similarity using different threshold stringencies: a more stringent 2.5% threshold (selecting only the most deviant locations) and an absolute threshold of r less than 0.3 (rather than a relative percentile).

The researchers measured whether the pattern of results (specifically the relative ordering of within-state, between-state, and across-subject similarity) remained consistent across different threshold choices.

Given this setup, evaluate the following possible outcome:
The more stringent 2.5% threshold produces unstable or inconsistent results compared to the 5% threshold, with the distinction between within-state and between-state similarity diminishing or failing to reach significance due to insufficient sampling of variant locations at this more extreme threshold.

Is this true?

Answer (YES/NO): NO